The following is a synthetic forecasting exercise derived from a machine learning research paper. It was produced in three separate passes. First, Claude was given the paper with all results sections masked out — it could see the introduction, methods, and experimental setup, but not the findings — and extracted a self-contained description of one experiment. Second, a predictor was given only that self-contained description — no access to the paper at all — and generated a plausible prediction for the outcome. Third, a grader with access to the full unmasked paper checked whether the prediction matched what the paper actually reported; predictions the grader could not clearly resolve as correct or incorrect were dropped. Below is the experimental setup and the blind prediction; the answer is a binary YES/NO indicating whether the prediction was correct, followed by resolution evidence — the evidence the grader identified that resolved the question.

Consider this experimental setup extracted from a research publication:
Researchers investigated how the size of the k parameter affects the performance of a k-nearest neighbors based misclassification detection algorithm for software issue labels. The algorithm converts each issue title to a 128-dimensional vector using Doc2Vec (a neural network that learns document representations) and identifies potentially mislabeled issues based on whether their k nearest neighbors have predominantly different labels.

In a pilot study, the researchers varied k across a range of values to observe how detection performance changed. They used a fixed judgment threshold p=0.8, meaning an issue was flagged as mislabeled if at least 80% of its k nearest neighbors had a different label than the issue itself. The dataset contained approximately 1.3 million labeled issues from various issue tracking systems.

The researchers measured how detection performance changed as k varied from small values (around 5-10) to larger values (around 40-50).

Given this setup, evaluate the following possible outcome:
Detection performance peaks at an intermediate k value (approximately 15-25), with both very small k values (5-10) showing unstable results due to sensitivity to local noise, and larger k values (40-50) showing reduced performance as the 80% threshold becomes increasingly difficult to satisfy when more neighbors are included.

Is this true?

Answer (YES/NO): NO